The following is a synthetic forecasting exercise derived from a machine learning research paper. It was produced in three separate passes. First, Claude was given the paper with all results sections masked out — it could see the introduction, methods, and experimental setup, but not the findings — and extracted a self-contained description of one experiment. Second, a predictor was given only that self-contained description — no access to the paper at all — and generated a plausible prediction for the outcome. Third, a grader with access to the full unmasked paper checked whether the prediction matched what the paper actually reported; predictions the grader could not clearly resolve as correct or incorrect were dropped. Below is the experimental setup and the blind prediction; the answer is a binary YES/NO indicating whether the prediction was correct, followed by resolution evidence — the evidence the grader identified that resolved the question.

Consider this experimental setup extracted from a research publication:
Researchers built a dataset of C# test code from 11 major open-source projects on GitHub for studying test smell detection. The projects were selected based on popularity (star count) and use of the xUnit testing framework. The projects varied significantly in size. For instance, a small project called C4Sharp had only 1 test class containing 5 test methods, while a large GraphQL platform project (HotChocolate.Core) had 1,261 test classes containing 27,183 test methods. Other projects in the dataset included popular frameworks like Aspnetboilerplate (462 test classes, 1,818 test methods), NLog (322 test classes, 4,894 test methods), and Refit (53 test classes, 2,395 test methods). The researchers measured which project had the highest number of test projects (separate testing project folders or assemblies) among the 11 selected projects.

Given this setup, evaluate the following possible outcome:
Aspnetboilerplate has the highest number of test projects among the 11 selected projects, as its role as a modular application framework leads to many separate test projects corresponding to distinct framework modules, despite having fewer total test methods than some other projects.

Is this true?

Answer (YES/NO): YES